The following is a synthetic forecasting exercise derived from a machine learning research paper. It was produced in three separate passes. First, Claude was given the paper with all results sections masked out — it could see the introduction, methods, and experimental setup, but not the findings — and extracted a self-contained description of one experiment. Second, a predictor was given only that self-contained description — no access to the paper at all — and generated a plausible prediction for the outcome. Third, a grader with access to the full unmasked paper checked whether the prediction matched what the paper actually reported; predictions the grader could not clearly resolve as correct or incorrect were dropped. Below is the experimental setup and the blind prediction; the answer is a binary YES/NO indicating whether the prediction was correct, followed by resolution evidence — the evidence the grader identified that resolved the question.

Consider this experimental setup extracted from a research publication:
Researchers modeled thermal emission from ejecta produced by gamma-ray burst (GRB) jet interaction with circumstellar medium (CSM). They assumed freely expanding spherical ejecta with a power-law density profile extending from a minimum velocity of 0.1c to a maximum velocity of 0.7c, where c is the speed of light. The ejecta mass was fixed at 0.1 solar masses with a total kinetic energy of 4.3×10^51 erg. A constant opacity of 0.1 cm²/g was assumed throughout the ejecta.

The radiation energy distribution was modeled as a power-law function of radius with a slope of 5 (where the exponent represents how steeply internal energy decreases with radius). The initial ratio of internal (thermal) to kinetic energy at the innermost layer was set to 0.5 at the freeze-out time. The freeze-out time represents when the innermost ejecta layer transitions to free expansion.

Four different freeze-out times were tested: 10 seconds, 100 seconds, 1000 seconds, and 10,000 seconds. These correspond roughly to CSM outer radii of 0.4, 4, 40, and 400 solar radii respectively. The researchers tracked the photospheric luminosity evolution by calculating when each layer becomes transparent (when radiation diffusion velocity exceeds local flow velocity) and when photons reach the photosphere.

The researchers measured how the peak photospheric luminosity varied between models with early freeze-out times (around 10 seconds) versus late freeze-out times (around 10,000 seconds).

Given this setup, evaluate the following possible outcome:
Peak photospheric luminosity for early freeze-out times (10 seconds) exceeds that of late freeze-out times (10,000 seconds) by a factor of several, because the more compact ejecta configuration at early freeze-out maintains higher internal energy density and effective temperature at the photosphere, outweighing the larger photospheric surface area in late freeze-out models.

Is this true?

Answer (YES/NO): NO